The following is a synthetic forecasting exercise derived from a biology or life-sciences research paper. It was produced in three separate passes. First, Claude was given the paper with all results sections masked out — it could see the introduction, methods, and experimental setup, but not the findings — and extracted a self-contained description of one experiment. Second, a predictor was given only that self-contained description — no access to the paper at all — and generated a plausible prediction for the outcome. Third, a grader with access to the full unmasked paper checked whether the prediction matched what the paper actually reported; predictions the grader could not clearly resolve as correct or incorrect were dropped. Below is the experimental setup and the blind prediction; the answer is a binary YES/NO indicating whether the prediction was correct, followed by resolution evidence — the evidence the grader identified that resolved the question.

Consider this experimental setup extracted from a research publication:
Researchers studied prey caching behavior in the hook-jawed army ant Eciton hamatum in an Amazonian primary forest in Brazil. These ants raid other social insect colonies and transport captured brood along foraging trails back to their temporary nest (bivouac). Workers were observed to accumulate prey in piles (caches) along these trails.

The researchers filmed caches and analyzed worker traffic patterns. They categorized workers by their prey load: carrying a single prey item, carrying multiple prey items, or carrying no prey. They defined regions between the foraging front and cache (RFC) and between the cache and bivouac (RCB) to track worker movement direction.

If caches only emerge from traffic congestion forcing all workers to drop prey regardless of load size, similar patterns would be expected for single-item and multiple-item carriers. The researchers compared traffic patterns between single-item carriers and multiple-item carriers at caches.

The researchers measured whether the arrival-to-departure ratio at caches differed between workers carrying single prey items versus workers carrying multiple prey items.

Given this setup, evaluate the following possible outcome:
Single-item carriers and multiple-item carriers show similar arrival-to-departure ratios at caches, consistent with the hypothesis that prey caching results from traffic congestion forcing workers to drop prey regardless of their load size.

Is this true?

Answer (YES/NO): NO